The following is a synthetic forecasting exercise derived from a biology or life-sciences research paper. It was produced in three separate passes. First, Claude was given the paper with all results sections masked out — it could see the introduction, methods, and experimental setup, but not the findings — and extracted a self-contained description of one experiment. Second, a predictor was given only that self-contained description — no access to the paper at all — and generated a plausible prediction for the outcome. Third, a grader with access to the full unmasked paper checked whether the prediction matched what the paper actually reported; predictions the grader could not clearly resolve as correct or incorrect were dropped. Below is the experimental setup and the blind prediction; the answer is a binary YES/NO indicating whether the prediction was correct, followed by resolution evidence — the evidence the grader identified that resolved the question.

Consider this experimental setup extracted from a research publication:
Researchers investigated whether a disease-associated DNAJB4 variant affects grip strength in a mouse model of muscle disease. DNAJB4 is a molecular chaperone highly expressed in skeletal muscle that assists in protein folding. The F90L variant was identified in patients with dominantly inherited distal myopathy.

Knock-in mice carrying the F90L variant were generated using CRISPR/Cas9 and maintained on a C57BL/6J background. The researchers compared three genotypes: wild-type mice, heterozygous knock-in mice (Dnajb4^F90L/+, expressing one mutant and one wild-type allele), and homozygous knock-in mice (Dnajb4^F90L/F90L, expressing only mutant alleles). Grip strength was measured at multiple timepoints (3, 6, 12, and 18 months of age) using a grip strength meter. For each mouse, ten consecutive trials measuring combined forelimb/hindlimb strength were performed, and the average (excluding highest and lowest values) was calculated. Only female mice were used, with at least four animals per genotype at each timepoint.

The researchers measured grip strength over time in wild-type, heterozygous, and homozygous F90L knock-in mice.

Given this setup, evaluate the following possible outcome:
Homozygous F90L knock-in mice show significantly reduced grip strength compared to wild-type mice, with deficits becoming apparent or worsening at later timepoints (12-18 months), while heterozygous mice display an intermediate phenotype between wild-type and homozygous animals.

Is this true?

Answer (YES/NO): NO